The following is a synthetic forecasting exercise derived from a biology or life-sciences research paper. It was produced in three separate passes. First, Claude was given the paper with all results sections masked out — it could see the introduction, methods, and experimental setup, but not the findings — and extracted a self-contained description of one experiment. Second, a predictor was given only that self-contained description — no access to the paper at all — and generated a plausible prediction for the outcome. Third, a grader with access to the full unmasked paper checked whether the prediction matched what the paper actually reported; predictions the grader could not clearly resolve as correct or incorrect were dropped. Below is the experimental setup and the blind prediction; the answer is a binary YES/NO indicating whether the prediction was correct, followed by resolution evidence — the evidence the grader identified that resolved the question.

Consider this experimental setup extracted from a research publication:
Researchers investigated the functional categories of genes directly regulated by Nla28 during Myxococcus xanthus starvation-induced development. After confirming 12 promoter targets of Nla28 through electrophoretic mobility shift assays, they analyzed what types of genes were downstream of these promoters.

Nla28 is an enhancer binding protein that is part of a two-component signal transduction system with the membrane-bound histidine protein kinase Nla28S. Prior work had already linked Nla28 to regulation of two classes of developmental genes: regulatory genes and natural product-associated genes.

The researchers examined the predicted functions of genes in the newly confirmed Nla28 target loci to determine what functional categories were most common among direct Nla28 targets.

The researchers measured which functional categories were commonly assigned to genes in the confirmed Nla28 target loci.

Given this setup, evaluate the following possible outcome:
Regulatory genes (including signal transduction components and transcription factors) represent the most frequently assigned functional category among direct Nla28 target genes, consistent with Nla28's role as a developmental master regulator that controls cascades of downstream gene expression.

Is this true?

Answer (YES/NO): YES